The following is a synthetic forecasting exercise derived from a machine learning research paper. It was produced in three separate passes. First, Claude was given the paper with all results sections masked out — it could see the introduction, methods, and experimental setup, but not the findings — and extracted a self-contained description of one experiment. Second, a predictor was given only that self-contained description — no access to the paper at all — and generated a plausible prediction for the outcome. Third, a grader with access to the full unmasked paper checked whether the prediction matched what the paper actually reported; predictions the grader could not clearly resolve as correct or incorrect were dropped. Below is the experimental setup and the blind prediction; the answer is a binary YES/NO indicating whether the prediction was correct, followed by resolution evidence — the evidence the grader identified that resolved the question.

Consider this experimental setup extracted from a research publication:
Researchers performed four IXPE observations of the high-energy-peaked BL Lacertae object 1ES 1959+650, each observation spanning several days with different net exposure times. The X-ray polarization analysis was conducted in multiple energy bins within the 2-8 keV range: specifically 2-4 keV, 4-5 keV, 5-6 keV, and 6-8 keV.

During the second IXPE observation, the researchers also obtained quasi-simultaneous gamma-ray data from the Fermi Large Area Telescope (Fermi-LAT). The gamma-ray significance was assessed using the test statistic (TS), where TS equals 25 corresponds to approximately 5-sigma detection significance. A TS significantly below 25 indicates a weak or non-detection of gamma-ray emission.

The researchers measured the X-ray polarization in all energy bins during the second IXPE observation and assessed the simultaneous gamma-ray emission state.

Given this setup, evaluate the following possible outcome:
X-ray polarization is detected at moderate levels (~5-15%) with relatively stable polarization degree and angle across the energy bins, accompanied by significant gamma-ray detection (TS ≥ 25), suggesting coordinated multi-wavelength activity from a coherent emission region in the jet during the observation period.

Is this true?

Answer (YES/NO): NO